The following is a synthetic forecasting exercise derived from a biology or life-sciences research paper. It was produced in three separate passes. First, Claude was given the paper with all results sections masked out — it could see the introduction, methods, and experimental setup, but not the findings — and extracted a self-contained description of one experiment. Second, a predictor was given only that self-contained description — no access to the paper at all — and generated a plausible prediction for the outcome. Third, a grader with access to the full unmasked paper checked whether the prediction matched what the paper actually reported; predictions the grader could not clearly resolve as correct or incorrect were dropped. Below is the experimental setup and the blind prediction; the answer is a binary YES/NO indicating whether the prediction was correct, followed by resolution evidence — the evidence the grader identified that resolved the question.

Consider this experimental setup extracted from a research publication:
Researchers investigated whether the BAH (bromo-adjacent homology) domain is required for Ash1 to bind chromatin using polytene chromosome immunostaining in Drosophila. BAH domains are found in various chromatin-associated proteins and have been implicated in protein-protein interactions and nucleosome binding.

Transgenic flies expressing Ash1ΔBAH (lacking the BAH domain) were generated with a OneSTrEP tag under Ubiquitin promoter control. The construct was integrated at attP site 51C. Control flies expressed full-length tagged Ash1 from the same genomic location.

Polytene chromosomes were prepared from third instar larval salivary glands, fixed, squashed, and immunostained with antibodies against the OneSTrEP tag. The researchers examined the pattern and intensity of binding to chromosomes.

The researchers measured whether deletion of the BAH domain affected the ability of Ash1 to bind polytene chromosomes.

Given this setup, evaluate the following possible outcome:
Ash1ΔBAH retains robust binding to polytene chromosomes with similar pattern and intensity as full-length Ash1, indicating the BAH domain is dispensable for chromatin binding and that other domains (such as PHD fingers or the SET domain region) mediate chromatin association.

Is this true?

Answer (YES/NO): NO